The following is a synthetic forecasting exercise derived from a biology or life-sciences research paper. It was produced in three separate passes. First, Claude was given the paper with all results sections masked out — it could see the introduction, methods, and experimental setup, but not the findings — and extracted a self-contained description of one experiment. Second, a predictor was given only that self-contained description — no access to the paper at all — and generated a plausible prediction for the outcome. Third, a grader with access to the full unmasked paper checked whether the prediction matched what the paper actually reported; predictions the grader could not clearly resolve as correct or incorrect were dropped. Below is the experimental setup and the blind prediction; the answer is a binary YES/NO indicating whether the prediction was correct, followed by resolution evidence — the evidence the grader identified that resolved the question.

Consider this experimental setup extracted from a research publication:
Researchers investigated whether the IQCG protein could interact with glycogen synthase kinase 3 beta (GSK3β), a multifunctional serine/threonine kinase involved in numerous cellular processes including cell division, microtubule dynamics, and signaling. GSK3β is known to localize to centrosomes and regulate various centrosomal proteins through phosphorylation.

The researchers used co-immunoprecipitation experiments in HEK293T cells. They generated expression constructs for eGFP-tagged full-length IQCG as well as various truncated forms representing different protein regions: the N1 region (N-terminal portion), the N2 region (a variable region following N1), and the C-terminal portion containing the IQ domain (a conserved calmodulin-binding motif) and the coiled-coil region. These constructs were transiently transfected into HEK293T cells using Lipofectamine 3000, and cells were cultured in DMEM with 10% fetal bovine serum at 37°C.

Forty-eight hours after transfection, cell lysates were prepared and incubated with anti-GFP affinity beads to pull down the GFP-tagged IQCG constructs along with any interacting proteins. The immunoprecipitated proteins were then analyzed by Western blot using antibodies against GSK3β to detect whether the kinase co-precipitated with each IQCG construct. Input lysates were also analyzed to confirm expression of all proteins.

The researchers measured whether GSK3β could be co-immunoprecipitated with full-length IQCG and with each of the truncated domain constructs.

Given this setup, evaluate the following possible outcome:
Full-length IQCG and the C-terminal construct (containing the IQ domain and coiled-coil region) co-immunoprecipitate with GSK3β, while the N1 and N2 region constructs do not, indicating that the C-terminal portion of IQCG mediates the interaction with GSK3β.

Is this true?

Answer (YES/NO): NO